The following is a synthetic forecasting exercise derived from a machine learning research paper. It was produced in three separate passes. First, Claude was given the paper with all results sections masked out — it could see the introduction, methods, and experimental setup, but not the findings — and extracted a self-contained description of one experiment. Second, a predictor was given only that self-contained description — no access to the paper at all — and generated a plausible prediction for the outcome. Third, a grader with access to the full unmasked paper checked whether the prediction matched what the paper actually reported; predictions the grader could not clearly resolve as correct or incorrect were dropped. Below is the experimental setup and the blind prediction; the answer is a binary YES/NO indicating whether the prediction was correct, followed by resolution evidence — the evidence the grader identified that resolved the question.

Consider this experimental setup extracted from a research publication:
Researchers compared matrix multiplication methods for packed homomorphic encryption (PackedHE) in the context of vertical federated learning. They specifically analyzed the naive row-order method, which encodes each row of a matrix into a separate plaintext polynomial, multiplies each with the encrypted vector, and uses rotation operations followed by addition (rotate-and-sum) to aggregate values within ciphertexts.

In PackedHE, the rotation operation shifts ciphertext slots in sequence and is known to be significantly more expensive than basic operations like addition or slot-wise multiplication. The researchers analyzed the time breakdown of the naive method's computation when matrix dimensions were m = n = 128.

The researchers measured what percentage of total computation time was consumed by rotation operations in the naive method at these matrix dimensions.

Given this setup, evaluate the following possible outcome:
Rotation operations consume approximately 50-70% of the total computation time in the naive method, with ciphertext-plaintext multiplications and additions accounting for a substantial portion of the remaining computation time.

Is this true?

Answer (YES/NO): NO